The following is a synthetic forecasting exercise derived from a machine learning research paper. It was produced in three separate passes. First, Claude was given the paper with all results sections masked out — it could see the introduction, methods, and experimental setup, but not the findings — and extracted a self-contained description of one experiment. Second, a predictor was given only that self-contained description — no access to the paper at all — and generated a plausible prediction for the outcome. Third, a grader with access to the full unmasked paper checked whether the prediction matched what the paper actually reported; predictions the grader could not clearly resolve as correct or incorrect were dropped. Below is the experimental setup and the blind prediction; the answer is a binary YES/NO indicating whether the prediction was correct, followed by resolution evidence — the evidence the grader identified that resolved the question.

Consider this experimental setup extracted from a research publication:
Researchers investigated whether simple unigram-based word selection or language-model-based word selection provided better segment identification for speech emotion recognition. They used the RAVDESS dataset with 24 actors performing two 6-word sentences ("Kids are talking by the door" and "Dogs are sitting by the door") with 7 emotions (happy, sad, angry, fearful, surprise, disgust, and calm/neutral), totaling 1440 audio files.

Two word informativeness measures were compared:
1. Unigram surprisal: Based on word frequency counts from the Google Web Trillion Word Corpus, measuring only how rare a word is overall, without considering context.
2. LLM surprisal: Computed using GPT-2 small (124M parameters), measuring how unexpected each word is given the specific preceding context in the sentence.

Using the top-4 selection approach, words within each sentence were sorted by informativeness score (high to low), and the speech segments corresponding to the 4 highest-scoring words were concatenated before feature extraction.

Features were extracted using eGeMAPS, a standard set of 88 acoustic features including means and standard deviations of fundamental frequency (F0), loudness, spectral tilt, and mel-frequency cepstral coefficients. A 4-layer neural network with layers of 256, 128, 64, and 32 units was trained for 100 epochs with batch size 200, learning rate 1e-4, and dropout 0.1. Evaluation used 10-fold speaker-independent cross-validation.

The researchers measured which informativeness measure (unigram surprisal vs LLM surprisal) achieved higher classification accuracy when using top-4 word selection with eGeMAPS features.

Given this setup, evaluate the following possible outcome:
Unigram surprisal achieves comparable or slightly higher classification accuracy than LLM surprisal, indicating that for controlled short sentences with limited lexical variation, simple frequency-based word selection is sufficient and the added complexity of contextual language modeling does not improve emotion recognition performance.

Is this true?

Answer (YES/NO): YES